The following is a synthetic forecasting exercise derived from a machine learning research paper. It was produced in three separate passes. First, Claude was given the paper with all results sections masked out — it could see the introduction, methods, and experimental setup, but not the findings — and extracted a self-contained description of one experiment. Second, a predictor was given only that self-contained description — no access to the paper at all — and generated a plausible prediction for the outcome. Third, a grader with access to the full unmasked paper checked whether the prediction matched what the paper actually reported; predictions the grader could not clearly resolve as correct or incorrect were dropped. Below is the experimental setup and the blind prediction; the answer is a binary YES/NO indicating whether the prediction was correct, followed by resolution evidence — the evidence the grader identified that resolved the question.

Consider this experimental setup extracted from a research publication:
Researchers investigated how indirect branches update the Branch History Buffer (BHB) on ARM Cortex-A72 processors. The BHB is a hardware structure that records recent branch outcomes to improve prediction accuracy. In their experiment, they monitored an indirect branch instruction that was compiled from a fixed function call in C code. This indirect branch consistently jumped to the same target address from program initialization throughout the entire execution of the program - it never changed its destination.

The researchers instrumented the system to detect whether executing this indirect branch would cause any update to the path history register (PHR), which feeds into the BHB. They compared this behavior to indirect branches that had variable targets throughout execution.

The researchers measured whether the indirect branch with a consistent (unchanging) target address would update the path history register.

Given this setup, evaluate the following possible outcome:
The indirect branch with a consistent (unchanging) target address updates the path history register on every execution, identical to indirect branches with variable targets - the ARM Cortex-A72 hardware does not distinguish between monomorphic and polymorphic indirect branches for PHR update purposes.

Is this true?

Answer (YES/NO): NO